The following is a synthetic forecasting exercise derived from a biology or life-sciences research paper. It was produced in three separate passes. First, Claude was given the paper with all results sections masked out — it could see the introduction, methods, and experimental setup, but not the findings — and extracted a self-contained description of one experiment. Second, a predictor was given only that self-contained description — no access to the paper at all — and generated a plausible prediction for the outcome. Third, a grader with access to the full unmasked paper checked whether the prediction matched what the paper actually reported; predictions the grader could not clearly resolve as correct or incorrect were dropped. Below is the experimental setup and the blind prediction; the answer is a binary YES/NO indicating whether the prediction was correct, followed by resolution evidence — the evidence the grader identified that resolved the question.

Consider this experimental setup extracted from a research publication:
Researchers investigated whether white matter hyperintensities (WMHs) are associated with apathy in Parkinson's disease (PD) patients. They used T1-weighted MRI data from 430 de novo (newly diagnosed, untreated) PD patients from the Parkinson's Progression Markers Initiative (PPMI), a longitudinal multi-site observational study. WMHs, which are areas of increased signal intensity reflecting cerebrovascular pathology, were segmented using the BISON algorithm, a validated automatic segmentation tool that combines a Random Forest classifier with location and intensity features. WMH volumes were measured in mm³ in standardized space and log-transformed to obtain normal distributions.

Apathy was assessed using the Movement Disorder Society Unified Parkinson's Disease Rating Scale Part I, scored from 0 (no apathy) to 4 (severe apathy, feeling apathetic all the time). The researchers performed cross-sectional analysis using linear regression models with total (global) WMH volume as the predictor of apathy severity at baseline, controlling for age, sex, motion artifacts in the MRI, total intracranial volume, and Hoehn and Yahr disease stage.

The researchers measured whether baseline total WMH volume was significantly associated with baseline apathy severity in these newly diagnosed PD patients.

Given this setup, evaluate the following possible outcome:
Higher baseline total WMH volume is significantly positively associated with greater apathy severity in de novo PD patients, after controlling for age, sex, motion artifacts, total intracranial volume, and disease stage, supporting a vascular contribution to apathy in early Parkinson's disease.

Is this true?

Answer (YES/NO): NO